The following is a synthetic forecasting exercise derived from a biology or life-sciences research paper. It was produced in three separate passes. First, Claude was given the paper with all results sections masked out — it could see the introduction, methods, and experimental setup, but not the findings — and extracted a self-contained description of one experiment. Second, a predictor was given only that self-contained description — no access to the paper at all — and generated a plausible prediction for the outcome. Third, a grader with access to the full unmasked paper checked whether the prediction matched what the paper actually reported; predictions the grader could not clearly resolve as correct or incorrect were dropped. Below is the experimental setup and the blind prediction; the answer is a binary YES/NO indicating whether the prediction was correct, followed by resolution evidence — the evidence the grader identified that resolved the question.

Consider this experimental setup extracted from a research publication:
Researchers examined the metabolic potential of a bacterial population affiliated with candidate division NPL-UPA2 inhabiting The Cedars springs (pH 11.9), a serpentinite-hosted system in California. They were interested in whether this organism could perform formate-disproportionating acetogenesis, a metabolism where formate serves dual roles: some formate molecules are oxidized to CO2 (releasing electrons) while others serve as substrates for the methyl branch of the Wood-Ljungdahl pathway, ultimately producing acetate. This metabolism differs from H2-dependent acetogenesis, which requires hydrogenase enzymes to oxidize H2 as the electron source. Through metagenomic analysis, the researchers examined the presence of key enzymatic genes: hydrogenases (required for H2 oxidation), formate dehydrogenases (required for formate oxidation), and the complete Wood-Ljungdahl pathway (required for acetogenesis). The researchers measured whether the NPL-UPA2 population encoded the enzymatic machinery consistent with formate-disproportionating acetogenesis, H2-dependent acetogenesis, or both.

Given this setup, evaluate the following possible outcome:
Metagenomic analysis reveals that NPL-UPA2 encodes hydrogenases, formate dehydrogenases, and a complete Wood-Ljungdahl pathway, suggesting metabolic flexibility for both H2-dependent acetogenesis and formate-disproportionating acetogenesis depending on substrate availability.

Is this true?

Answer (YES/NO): NO